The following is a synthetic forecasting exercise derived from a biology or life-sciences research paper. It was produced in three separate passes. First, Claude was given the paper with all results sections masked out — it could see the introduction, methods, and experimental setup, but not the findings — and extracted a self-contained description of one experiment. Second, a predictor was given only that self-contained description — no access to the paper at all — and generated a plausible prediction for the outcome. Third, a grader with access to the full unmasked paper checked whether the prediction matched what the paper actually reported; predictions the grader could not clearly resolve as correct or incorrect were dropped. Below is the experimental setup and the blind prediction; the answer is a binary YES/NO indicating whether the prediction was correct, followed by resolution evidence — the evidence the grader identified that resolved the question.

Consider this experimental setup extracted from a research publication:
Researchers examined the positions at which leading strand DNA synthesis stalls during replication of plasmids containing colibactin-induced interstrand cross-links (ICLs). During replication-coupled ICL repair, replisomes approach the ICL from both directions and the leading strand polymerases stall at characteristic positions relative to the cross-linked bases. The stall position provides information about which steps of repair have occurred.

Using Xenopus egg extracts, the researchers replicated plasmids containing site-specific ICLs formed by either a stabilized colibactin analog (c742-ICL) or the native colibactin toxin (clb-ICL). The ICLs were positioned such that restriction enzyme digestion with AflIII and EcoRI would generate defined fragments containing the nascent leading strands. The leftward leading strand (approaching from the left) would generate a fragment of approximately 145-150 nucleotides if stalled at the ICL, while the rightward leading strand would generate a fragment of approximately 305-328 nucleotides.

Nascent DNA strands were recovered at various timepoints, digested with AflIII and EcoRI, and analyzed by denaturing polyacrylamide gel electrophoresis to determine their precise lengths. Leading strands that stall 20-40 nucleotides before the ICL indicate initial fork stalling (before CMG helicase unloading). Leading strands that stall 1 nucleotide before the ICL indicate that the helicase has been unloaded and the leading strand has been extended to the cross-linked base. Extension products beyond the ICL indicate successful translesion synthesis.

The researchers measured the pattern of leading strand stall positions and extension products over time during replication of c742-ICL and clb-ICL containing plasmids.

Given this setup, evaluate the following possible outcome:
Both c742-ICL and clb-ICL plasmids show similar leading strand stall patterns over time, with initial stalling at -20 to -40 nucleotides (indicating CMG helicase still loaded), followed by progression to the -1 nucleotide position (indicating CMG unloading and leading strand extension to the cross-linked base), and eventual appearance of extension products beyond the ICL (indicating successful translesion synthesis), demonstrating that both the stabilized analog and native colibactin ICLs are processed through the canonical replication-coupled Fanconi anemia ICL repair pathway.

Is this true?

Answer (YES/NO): YES